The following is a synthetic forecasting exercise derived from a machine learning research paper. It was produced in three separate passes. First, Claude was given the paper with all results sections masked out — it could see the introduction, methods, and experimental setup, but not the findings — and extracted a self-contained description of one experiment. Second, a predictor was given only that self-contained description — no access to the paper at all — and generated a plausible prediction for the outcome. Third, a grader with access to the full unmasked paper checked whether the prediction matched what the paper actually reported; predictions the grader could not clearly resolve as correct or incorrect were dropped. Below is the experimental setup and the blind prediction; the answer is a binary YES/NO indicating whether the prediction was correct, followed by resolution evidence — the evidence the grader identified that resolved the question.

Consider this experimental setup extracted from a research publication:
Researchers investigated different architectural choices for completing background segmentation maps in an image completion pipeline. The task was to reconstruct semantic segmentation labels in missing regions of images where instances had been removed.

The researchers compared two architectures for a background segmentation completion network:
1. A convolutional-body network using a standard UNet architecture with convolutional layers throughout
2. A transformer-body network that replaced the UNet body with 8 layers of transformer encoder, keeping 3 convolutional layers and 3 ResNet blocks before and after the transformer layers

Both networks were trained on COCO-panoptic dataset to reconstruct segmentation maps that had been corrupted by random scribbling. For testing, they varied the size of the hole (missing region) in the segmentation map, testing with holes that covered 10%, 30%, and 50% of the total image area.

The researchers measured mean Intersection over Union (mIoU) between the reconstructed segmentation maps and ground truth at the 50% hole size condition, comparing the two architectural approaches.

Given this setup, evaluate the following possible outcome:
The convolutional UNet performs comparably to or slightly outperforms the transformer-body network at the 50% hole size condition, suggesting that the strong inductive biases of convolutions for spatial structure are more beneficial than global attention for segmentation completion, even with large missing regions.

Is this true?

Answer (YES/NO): NO